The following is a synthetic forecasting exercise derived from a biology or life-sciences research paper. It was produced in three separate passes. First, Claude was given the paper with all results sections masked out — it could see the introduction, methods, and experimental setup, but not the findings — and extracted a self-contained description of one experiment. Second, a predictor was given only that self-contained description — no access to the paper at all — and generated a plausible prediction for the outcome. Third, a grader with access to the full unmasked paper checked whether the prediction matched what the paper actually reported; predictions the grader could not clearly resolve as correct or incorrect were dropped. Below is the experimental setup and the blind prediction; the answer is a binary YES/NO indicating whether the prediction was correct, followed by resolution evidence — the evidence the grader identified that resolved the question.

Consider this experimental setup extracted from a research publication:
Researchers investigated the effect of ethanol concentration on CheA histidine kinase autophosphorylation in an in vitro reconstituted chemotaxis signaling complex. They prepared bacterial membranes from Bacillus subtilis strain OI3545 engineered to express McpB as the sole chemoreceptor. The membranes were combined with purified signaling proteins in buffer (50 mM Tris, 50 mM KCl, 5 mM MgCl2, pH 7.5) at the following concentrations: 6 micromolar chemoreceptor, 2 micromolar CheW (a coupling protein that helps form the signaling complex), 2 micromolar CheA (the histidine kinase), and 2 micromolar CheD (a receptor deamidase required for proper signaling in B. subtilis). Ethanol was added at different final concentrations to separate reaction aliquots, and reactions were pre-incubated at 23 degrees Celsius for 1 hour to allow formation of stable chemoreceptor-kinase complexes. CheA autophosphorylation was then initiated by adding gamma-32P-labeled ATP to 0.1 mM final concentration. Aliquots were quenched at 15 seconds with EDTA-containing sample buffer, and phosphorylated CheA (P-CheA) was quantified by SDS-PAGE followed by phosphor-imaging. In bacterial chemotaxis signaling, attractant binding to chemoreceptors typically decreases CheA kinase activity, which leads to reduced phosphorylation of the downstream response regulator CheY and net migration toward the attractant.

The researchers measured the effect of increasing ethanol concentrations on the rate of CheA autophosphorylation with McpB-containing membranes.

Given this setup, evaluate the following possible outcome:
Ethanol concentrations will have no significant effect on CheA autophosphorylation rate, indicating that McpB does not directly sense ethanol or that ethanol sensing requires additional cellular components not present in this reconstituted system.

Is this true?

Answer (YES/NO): NO